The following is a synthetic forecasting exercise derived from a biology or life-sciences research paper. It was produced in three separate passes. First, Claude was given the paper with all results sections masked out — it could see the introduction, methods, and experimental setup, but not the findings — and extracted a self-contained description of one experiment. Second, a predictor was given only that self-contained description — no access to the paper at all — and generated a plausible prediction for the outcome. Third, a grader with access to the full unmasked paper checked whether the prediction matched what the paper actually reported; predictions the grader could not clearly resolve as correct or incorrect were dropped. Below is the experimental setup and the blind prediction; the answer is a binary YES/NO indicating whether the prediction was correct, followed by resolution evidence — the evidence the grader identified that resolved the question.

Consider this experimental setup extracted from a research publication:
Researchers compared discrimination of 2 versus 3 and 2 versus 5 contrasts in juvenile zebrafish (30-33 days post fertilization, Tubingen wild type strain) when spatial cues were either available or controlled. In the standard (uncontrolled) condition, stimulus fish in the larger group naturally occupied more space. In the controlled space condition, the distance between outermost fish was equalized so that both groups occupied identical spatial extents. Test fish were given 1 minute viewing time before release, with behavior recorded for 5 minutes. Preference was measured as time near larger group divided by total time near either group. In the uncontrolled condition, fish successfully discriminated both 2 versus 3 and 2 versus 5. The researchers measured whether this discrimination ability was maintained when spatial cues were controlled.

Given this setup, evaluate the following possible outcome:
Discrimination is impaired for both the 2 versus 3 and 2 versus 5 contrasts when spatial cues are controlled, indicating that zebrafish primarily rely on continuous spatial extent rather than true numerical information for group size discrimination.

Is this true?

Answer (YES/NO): YES